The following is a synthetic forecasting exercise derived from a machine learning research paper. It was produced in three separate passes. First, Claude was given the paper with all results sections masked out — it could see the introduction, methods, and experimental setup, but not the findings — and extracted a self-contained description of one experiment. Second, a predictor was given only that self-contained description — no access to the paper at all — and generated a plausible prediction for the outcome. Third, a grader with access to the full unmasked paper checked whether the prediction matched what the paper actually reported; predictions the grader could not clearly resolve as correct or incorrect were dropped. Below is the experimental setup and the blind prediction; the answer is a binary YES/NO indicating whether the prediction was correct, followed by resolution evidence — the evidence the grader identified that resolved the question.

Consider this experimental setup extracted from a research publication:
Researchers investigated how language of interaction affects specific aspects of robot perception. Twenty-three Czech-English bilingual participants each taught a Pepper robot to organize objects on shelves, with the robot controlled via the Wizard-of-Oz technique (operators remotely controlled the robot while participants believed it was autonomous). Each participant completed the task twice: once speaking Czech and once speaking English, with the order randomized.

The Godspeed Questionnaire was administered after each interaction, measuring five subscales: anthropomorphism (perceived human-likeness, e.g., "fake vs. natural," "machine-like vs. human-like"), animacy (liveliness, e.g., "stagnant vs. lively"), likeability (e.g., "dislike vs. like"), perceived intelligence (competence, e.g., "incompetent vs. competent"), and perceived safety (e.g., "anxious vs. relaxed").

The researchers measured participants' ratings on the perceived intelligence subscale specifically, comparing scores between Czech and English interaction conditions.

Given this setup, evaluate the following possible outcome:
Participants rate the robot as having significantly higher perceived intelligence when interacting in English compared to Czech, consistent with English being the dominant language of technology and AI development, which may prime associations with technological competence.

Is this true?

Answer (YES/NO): YES